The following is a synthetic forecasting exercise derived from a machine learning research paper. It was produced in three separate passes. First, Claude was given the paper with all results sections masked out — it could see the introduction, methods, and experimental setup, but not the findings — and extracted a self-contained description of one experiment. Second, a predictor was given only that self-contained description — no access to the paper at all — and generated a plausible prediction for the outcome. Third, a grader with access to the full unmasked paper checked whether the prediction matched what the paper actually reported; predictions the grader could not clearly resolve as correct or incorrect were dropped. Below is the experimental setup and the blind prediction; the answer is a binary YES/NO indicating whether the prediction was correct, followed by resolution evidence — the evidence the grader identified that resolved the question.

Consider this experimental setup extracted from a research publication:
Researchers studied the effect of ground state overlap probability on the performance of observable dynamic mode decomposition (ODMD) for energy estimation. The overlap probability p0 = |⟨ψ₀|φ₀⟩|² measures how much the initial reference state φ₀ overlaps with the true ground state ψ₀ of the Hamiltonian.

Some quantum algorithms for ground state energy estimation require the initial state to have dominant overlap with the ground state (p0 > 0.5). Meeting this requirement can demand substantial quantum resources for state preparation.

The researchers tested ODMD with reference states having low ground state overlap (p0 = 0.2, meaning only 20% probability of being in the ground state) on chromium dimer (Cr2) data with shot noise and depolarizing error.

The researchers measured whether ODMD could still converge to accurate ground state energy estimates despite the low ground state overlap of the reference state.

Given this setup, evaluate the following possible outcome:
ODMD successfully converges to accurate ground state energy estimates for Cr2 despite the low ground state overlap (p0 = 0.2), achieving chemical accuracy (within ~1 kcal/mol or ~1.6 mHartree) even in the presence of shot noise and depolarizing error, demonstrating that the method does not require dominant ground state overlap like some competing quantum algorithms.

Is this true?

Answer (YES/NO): YES